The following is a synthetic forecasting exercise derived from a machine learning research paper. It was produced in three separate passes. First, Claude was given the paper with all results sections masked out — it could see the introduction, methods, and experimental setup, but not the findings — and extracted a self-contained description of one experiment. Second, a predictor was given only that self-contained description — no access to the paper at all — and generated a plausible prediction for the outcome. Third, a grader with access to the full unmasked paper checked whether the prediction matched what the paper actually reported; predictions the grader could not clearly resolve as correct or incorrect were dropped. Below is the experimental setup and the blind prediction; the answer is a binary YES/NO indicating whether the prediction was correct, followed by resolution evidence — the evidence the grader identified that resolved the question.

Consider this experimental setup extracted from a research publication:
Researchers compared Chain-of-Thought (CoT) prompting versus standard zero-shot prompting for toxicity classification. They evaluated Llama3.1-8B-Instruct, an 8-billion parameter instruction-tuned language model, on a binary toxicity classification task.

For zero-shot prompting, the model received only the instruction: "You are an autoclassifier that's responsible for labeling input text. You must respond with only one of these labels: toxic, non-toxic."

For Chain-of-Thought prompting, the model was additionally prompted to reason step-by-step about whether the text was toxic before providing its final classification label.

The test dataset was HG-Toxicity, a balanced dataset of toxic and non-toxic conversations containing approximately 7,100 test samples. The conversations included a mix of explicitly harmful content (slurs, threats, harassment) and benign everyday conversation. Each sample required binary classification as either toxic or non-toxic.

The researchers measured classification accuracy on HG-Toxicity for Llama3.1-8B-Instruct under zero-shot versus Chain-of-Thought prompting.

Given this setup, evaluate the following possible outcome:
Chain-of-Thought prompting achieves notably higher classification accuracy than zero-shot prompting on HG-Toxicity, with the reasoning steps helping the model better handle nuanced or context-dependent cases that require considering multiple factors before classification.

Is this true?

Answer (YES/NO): NO